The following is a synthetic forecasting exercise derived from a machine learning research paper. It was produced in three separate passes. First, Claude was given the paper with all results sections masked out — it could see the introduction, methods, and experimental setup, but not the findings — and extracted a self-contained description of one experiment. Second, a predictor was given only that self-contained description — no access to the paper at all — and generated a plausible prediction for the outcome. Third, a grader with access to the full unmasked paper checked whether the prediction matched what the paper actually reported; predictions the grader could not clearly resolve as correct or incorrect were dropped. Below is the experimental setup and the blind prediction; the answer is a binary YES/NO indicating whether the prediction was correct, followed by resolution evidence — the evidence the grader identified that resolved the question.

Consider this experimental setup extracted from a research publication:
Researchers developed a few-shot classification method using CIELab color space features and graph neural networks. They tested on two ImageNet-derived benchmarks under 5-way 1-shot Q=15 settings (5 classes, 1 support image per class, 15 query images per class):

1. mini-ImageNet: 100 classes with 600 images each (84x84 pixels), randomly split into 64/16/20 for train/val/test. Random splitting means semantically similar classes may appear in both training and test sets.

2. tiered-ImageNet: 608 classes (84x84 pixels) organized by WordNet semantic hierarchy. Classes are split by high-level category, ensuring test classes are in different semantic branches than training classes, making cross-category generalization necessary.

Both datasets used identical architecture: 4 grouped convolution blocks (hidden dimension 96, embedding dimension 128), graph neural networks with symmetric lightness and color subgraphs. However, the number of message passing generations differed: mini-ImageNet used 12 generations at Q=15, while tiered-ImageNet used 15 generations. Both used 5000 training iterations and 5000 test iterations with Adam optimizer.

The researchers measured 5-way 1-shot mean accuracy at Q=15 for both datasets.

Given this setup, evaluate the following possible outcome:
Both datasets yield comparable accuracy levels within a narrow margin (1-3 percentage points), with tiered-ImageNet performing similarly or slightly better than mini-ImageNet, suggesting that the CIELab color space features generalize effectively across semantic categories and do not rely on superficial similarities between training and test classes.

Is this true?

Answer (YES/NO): YES